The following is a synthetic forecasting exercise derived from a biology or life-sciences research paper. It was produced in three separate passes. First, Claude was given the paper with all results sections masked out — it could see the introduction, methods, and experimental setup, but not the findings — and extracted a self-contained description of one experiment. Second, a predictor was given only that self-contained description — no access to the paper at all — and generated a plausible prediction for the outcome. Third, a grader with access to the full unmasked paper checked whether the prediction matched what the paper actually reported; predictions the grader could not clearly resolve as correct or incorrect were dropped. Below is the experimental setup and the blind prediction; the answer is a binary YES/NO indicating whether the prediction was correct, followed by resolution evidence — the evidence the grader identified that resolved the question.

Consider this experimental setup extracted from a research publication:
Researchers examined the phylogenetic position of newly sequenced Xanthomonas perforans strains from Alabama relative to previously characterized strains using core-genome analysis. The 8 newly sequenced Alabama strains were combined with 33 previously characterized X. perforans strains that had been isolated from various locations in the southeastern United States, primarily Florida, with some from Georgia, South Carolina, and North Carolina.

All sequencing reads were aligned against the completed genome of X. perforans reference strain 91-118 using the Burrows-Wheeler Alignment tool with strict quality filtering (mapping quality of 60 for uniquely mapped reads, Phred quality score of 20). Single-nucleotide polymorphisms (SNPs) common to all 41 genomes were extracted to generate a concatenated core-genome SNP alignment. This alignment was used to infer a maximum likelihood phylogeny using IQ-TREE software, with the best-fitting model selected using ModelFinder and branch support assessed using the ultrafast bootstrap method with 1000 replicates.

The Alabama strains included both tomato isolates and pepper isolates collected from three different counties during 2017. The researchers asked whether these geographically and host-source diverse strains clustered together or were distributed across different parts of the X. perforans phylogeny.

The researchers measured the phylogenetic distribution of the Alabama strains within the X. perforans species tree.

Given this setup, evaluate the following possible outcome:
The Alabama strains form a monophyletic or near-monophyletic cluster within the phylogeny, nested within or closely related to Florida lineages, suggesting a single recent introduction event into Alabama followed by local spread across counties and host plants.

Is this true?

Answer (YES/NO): NO